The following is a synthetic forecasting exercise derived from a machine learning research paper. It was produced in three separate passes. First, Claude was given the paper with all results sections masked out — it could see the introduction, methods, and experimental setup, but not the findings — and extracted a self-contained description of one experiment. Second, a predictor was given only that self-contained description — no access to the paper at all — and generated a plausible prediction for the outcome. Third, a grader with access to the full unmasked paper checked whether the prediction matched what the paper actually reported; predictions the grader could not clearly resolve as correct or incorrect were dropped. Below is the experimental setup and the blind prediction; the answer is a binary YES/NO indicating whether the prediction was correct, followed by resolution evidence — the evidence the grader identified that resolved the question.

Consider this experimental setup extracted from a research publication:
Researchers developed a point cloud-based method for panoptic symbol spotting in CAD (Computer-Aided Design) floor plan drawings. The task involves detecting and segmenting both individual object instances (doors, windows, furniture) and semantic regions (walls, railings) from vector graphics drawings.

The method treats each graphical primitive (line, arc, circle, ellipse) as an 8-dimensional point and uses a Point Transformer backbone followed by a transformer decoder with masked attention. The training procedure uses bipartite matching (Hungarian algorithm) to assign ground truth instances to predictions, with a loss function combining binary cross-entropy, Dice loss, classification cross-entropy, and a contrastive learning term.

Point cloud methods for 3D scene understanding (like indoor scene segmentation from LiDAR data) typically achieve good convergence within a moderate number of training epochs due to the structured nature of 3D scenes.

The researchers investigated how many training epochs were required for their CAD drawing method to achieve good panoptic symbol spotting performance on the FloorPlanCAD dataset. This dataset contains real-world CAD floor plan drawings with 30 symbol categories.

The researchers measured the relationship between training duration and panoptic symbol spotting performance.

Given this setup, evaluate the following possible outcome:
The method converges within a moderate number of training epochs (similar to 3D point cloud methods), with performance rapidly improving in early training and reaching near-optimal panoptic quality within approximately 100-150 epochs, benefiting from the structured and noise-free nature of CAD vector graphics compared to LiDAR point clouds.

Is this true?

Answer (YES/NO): NO